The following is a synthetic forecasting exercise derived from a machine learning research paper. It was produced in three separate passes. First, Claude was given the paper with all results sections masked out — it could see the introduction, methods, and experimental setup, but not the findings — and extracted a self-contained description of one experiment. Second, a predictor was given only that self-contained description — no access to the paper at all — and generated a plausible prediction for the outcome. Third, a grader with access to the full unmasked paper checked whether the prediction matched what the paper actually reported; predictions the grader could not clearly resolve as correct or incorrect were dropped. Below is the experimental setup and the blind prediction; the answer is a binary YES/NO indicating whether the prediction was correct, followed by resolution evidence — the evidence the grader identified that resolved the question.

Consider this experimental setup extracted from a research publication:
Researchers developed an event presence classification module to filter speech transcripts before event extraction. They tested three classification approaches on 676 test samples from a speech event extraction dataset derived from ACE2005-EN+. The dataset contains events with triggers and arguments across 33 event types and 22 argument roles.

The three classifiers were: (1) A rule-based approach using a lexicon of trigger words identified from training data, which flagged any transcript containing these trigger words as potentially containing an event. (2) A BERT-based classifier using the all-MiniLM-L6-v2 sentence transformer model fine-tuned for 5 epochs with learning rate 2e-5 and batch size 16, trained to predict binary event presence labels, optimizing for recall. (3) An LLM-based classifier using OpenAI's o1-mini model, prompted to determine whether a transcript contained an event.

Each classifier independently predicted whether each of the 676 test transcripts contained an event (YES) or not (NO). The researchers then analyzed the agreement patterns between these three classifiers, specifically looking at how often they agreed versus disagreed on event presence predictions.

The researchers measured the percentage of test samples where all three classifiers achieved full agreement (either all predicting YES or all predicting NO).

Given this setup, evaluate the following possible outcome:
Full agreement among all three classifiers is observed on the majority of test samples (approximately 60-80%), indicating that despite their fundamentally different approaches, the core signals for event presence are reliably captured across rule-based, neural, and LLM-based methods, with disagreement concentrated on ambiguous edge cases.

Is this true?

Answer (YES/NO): YES